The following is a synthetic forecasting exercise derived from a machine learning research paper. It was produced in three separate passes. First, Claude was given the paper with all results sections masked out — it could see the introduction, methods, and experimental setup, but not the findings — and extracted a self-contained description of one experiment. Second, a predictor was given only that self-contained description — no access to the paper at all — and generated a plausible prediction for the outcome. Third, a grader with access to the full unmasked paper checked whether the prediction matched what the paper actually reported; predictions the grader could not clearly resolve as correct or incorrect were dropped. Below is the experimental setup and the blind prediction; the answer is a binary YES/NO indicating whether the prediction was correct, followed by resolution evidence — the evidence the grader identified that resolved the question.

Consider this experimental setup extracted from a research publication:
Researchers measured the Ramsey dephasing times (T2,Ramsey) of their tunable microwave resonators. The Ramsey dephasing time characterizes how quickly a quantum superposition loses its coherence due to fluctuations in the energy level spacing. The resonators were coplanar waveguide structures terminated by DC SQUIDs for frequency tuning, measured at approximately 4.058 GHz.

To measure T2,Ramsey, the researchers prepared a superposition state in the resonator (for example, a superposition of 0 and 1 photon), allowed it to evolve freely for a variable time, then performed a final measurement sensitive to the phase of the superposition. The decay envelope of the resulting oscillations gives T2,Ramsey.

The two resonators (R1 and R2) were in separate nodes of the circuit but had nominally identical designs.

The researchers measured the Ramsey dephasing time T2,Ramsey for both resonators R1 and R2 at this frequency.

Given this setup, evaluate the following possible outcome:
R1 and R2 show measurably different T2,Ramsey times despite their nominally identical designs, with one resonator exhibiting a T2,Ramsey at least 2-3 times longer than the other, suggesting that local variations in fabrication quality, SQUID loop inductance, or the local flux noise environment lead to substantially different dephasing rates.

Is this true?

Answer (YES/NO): NO